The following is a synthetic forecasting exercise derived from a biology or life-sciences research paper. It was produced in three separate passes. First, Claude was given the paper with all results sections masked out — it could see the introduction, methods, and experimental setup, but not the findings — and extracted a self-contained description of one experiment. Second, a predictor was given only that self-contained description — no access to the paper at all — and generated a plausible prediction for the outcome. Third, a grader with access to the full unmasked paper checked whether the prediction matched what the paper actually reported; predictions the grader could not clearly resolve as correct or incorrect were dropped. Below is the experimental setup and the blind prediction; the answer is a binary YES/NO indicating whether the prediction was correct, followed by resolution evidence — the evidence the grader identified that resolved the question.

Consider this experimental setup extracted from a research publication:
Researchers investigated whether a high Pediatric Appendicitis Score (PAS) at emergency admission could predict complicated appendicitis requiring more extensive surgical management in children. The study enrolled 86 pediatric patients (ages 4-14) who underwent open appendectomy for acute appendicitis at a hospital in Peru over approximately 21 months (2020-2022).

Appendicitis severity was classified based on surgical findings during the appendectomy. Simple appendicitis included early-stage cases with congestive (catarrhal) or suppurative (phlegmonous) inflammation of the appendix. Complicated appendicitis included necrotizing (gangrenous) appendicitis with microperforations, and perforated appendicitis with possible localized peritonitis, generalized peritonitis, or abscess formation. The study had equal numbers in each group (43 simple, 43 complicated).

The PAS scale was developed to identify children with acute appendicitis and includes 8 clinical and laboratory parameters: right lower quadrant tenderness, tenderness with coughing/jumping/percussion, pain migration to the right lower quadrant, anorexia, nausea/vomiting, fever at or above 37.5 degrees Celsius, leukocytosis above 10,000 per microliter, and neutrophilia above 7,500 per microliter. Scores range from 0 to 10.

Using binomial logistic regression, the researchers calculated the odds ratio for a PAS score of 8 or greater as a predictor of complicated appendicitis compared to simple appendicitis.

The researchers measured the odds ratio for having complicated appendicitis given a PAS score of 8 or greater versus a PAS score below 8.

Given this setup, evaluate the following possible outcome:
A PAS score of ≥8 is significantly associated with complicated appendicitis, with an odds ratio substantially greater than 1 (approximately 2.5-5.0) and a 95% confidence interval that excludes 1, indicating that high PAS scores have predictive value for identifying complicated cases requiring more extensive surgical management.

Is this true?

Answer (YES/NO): NO